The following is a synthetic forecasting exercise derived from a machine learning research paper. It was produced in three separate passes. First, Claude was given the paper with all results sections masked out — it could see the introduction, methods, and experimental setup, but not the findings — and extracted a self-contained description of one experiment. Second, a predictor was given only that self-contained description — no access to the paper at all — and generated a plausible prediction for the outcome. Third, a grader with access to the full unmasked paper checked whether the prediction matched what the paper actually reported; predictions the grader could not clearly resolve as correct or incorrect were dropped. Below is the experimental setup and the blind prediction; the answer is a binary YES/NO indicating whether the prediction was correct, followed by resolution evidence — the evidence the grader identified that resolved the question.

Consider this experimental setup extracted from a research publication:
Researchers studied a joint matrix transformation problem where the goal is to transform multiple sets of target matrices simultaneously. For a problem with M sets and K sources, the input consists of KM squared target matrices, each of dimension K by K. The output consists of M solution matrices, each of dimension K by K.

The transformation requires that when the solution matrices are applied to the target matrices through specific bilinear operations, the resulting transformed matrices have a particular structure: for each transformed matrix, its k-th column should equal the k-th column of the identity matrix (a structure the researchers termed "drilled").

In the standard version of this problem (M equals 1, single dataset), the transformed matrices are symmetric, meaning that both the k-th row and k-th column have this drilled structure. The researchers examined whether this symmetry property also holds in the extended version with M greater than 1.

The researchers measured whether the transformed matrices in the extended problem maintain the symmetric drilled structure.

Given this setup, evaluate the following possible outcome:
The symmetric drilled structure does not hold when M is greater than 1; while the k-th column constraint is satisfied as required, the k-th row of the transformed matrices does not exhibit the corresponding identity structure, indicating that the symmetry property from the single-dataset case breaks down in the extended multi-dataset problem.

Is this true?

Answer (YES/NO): YES